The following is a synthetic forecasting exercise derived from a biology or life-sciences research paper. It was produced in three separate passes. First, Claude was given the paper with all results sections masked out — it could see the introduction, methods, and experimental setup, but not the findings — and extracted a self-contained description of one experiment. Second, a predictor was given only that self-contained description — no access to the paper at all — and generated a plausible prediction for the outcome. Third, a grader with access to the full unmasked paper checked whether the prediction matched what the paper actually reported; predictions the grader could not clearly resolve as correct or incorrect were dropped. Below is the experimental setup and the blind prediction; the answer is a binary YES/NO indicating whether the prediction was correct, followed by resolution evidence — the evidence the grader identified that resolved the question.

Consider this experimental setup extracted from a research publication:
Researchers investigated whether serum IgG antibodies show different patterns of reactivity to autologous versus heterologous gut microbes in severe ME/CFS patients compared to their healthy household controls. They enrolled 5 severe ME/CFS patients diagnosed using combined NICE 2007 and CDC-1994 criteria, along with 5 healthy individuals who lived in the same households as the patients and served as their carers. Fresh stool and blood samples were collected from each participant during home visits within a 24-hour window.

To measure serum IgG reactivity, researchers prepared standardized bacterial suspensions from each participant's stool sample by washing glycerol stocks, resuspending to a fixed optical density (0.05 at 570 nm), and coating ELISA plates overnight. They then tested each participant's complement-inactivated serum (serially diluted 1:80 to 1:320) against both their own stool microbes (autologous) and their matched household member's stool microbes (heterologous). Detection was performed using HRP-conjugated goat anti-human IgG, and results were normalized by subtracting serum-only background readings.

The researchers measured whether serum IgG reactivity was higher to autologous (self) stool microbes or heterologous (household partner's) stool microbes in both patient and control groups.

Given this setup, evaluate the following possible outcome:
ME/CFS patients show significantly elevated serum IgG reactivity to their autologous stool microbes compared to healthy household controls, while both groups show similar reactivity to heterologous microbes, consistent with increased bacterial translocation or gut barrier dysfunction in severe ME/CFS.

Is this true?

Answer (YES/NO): NO